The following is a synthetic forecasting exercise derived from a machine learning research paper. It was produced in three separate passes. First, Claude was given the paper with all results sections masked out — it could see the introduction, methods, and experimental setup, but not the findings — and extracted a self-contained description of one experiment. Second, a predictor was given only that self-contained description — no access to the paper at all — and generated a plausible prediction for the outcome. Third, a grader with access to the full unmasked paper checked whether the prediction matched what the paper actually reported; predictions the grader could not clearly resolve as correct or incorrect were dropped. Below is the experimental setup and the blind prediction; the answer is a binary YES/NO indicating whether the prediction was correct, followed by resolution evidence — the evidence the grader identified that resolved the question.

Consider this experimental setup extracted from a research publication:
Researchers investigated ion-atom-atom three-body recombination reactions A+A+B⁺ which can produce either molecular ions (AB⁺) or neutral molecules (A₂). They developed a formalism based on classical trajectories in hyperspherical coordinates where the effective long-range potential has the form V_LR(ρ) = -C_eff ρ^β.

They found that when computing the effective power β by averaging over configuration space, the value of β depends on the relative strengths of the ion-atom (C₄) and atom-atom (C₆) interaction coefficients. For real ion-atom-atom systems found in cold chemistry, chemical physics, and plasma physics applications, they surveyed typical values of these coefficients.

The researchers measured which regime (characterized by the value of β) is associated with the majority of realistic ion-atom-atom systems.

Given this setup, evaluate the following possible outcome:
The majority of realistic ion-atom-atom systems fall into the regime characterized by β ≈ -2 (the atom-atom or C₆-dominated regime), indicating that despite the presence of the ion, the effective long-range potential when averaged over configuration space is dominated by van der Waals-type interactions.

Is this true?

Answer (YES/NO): NO